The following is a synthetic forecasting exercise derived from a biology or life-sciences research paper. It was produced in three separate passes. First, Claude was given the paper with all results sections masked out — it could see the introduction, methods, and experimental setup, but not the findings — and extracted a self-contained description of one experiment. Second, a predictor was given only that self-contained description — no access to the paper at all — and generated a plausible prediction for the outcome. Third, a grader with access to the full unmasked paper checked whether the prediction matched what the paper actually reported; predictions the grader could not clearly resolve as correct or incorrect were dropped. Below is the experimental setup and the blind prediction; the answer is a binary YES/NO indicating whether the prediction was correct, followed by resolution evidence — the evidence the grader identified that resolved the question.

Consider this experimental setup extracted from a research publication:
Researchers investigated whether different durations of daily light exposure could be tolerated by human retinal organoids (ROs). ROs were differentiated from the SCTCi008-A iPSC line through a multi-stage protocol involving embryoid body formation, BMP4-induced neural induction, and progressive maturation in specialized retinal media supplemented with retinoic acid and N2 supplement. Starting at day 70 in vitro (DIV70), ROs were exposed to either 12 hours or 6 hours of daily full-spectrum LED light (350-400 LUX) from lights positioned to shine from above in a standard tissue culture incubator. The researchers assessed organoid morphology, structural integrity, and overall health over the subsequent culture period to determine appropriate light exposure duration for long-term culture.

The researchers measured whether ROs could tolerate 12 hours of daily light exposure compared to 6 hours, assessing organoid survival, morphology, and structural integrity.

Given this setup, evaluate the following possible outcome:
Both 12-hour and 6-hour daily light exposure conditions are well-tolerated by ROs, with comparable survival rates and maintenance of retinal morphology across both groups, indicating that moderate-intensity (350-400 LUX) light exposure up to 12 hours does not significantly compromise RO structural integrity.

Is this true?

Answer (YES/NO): NO